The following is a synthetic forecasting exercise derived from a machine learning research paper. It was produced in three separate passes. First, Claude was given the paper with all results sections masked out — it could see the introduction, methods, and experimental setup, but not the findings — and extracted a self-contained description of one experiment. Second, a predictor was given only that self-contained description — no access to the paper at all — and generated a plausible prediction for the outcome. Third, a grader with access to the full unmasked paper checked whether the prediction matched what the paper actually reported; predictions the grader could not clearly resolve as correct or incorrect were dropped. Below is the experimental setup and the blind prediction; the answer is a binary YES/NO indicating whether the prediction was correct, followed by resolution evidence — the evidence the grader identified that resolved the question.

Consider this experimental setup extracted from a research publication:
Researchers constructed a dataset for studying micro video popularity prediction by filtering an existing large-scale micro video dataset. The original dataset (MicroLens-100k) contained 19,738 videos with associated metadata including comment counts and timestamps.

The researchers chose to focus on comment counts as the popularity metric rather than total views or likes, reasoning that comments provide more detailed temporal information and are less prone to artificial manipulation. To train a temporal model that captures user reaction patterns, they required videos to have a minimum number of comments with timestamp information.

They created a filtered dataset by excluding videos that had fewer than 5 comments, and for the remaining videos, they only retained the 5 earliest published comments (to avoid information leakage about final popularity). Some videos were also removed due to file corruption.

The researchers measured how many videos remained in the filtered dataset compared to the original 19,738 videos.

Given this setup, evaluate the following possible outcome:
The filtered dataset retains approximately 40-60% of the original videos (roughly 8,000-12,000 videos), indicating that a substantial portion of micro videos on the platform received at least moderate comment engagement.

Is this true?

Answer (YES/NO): NO